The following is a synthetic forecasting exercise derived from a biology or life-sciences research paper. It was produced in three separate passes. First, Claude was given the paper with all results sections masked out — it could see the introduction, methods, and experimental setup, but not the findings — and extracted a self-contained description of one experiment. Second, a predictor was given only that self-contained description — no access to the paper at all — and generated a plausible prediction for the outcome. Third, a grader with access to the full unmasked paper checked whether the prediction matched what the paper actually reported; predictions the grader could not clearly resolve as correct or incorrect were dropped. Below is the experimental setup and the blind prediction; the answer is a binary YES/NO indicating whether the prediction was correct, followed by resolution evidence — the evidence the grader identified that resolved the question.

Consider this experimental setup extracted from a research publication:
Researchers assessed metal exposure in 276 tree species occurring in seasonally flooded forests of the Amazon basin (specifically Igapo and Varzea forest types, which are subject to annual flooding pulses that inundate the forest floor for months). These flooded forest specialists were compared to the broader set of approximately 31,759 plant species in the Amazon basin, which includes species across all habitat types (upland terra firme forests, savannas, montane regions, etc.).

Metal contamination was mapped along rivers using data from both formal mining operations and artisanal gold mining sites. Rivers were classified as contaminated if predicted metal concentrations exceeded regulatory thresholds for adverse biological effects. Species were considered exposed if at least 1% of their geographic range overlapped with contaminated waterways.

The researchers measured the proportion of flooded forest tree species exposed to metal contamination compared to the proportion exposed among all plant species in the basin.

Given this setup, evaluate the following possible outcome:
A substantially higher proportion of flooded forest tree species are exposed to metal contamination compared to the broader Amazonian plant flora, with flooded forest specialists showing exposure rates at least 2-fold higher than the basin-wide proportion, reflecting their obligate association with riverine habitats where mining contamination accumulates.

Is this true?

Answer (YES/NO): YES